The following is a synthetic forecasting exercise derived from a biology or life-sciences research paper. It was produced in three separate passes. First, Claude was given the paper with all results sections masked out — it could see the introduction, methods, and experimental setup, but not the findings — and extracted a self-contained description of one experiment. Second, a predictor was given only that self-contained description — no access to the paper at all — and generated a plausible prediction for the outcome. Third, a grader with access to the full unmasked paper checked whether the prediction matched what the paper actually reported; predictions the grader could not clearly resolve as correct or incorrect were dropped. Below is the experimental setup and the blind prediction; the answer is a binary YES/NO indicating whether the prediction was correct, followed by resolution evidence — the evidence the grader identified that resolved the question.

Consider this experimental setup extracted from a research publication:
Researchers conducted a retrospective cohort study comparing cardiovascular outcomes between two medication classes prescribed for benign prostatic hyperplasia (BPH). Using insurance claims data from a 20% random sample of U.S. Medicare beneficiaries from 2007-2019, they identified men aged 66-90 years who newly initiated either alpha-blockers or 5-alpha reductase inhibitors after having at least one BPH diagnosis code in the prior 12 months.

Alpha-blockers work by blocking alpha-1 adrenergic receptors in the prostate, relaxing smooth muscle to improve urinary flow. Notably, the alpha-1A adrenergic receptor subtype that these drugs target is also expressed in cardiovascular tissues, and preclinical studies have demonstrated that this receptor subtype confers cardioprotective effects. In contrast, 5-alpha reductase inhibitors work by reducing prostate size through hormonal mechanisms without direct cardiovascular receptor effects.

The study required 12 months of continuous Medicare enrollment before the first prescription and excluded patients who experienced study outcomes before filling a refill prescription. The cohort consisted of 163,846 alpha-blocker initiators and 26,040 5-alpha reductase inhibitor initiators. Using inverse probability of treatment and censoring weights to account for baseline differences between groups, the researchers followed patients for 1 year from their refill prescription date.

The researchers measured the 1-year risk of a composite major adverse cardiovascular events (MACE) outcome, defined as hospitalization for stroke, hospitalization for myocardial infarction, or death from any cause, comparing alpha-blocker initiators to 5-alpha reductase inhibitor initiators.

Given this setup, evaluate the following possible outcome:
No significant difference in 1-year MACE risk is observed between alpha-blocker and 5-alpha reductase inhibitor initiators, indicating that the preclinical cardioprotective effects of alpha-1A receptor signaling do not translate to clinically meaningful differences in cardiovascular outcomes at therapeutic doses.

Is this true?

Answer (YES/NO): NO